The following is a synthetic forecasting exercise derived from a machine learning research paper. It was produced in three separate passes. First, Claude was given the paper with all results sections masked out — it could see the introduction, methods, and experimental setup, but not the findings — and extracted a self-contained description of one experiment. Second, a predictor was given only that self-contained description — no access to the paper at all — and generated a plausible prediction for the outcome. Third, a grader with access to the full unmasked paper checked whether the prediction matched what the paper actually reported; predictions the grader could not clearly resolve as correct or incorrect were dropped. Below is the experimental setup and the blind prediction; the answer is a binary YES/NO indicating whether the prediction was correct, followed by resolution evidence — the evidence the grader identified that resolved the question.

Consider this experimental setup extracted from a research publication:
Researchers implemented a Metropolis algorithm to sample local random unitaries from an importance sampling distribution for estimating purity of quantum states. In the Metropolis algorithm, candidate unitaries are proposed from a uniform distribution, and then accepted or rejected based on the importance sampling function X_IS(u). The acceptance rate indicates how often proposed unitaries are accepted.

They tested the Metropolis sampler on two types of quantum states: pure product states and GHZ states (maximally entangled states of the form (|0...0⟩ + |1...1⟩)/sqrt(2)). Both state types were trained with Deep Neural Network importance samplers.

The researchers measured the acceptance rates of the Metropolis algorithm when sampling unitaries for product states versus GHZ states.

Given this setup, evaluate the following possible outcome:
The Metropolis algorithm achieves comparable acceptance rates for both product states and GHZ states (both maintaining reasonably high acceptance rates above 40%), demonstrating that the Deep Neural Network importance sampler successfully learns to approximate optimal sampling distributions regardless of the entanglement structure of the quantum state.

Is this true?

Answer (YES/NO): NO